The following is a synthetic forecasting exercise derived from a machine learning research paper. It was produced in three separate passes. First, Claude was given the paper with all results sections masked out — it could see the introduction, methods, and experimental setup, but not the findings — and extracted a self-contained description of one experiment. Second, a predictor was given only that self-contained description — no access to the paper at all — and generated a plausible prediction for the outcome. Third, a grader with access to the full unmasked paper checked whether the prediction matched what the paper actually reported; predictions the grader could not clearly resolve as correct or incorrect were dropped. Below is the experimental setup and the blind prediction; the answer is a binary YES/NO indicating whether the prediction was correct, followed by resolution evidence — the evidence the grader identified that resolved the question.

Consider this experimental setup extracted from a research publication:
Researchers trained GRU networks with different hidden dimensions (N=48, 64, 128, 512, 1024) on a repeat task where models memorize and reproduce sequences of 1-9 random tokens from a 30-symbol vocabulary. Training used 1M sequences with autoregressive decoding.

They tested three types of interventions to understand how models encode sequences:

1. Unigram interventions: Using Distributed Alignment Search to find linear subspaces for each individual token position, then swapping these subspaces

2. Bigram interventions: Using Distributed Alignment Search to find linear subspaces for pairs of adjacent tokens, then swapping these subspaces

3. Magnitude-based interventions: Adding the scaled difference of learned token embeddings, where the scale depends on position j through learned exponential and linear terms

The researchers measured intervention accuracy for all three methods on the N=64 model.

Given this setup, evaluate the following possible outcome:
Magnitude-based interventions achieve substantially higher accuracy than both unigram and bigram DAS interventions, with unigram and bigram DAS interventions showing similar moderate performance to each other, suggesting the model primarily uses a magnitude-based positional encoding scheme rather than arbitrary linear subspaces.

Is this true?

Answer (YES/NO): NO